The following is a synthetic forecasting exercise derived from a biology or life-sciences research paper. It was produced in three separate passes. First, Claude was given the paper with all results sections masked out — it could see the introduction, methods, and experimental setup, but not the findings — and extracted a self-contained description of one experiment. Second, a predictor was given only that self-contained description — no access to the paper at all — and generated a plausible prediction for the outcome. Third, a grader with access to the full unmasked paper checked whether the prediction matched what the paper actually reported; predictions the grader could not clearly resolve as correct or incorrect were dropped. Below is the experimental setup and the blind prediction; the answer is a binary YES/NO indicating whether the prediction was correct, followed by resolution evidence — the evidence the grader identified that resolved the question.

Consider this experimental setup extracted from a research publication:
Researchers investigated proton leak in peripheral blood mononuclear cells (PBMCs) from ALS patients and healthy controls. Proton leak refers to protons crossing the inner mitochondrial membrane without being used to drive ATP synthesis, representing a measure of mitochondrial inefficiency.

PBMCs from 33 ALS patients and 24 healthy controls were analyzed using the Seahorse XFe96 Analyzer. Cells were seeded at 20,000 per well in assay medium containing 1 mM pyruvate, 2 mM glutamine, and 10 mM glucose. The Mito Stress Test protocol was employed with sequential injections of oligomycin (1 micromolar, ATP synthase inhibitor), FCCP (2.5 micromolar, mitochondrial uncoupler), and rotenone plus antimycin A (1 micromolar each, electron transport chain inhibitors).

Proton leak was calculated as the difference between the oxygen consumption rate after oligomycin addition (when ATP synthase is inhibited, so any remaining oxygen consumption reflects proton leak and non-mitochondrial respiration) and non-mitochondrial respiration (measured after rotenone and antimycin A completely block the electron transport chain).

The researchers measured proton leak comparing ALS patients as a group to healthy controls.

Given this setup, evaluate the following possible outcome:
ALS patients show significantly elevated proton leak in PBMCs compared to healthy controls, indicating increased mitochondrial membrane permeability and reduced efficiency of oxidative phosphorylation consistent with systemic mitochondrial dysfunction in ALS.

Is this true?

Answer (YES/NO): NO